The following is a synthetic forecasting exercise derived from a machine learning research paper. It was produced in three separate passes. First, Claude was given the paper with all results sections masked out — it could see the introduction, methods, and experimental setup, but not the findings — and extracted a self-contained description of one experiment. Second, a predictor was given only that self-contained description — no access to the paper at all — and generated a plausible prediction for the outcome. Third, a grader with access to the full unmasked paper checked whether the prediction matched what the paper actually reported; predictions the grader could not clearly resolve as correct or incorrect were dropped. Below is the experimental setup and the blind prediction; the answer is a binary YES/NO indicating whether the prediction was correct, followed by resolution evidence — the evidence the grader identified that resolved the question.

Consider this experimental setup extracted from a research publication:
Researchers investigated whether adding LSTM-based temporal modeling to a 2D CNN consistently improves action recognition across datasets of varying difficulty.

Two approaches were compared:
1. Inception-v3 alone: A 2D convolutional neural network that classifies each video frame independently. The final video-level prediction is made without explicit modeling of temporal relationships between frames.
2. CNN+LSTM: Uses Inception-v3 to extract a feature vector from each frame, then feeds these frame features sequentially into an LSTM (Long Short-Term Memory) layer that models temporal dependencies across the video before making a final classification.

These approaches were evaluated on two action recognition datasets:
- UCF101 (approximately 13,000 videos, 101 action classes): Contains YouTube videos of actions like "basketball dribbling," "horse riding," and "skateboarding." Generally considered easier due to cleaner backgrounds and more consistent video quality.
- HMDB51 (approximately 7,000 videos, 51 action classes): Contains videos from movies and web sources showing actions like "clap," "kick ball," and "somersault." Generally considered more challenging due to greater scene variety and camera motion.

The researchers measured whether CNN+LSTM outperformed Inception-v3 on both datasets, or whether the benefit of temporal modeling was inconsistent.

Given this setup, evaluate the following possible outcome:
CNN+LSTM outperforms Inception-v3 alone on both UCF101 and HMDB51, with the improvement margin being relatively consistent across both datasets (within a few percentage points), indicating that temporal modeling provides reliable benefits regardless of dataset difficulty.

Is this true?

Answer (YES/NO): NO